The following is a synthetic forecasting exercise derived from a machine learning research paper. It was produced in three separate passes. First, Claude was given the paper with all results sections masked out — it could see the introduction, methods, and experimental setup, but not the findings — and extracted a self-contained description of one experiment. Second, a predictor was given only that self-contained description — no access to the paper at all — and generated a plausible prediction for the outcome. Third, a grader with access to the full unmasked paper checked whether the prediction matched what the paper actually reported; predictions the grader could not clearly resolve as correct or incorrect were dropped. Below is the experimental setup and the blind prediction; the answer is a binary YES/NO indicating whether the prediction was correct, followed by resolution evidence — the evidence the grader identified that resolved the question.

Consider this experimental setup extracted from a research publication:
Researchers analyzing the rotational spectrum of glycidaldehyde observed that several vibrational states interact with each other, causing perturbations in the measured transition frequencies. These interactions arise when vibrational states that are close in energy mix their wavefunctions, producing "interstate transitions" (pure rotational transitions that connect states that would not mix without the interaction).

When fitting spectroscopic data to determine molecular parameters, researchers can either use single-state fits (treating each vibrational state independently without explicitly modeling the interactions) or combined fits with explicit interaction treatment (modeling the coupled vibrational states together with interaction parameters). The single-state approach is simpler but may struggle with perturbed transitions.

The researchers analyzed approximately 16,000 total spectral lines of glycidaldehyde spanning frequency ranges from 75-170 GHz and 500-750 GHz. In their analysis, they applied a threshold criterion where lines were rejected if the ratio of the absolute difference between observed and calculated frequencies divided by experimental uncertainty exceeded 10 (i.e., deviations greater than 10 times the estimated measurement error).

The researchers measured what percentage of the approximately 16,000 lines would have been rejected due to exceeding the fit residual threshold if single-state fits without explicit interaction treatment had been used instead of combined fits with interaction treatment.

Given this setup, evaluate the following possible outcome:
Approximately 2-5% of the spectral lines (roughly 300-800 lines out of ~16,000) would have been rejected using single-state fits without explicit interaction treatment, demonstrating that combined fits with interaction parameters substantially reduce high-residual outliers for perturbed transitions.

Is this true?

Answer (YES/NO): NO